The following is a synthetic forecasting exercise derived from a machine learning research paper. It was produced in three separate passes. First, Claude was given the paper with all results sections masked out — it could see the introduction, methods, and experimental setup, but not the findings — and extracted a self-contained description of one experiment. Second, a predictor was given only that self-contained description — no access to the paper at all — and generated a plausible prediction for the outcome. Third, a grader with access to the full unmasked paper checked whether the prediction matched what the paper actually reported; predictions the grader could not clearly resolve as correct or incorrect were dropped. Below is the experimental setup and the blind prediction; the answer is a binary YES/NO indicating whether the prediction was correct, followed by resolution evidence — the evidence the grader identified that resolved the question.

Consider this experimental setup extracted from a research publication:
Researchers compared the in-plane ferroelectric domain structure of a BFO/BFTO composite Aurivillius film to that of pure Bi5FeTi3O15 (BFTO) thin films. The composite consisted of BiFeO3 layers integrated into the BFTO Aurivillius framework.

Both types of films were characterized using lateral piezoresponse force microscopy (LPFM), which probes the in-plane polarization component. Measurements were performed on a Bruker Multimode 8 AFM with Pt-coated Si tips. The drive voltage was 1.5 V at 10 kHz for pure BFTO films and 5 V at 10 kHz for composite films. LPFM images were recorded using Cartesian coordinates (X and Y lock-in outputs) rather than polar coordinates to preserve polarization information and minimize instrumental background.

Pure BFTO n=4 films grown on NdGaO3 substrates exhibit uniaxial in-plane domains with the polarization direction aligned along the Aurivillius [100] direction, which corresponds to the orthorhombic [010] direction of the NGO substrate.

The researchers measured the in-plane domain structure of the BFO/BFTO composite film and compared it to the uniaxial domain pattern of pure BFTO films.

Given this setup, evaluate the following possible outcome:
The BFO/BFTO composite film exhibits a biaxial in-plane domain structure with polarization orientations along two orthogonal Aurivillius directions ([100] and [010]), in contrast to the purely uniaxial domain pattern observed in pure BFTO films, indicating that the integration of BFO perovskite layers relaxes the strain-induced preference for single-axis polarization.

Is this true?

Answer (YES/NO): NO